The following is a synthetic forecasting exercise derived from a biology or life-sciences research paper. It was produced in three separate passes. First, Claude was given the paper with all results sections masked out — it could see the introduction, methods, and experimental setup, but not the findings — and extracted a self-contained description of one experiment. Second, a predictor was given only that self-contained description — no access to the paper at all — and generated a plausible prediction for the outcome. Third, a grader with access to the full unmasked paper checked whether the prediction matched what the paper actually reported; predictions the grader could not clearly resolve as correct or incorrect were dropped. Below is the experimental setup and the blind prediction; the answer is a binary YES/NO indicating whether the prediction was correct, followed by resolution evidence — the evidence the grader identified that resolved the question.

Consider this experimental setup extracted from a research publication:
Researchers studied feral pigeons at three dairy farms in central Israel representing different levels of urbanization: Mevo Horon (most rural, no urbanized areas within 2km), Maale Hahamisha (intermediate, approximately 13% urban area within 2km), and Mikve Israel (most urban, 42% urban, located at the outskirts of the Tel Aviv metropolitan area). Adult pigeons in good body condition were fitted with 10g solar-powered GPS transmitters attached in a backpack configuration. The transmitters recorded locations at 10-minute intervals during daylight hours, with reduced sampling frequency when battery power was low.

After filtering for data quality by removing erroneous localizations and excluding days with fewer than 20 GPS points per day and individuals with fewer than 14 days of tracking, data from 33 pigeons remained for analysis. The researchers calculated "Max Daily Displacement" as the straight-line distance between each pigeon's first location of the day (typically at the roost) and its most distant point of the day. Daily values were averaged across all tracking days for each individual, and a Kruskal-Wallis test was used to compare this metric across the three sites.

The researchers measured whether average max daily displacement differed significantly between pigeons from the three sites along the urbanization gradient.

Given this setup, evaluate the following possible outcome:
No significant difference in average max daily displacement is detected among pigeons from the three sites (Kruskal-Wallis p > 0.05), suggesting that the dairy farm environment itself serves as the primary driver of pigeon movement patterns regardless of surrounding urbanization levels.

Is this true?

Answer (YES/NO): NO